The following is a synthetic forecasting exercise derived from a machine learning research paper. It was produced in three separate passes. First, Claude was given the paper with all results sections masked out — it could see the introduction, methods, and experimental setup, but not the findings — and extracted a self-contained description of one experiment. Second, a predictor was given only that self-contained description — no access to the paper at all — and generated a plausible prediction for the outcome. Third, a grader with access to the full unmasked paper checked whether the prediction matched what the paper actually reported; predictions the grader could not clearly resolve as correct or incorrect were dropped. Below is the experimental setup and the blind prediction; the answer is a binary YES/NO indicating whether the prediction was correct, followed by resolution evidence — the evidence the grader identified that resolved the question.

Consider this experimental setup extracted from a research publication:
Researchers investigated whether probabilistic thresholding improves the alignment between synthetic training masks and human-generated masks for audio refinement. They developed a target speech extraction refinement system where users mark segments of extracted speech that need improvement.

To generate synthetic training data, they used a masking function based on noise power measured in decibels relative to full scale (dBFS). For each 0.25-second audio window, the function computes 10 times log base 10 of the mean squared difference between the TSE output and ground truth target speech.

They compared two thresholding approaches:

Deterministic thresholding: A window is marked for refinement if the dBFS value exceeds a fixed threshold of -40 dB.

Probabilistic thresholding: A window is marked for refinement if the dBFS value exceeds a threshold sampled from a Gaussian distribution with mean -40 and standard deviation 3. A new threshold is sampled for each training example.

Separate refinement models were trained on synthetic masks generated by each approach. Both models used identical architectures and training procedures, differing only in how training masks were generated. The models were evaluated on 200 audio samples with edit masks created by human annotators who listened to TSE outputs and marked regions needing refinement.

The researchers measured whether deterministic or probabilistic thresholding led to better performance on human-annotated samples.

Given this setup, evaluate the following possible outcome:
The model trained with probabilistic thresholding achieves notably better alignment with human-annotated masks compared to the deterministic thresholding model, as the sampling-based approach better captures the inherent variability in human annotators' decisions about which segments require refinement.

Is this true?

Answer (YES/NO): YES